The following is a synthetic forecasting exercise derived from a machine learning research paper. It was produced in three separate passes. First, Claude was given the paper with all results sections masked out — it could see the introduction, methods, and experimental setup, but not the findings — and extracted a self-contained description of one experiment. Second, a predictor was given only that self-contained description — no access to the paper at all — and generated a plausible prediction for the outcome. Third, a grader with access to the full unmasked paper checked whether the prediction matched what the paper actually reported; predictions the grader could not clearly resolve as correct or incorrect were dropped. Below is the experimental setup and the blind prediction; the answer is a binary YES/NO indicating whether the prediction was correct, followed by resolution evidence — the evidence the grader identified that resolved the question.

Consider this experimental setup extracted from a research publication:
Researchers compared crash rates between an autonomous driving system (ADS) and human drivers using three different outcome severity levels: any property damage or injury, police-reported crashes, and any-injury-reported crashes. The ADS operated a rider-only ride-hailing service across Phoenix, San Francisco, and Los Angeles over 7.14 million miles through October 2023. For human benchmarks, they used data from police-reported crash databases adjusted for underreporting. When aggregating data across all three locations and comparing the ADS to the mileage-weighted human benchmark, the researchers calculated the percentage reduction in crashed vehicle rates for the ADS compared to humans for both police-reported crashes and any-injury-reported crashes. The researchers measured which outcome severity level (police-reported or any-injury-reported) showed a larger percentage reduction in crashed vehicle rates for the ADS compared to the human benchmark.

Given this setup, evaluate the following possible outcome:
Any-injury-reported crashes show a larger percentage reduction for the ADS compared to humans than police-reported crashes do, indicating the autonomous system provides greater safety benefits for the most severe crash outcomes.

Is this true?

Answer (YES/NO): YES